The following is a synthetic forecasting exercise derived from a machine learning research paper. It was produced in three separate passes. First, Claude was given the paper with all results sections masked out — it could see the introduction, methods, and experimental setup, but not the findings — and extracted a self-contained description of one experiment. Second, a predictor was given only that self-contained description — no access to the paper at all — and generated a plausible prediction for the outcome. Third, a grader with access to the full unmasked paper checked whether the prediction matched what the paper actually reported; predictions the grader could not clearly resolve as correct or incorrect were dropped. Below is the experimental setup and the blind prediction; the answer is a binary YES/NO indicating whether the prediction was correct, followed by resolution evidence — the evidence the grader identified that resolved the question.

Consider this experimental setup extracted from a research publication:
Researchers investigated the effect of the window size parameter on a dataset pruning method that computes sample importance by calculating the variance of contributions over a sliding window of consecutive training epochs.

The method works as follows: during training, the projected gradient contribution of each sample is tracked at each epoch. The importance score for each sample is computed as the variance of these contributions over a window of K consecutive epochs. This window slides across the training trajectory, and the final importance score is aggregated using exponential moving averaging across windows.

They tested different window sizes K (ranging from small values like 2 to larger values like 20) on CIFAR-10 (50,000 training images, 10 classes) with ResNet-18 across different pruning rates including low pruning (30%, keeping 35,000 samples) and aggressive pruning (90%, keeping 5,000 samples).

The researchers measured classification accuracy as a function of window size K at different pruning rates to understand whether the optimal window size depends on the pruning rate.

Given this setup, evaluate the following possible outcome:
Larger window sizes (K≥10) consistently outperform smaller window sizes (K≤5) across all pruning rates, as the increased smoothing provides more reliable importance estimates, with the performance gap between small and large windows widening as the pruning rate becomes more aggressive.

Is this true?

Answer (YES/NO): NO